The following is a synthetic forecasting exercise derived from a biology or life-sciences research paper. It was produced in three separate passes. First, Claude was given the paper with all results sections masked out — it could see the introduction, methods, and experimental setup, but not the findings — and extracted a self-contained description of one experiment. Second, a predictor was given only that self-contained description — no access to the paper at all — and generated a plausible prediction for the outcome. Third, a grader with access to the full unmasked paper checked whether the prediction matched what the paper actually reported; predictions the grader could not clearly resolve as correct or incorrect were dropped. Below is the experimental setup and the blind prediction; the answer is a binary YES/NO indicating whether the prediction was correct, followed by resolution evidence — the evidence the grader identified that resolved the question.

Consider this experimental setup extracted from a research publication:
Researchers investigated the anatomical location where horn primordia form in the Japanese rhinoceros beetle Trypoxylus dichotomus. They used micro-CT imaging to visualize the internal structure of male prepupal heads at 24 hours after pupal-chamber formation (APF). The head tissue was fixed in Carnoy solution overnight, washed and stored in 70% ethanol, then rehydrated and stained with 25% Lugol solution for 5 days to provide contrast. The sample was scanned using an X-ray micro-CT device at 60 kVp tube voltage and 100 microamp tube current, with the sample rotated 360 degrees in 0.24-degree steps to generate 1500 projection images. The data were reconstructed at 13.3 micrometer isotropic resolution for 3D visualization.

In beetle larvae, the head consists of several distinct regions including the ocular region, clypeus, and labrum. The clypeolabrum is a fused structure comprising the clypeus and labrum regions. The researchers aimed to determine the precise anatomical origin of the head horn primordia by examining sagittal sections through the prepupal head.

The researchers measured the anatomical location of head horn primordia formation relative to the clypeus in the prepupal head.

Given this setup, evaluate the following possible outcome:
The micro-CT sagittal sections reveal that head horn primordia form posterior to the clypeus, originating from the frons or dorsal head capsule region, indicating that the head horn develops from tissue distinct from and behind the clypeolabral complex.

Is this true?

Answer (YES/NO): NO